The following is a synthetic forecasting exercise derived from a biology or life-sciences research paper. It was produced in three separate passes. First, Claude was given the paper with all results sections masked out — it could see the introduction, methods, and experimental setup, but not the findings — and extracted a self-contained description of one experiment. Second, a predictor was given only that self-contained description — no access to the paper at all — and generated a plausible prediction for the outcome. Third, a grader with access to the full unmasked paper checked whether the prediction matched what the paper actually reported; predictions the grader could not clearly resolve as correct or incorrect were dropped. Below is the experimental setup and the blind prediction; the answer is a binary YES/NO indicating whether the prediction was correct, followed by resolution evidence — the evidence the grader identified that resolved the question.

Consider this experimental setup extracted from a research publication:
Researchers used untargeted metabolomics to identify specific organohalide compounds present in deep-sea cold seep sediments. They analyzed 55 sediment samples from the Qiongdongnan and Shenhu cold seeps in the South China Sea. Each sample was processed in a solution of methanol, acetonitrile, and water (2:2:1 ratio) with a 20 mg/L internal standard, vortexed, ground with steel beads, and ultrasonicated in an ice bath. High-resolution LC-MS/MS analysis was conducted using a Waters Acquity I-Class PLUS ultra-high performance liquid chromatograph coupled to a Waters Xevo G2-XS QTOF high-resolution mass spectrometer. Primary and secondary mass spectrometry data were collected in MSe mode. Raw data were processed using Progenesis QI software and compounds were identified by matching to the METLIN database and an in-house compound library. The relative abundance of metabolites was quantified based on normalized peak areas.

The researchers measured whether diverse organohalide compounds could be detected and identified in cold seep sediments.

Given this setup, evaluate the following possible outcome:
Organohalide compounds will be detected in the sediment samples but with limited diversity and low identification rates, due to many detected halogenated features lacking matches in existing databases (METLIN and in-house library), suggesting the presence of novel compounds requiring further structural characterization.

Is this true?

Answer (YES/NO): NO